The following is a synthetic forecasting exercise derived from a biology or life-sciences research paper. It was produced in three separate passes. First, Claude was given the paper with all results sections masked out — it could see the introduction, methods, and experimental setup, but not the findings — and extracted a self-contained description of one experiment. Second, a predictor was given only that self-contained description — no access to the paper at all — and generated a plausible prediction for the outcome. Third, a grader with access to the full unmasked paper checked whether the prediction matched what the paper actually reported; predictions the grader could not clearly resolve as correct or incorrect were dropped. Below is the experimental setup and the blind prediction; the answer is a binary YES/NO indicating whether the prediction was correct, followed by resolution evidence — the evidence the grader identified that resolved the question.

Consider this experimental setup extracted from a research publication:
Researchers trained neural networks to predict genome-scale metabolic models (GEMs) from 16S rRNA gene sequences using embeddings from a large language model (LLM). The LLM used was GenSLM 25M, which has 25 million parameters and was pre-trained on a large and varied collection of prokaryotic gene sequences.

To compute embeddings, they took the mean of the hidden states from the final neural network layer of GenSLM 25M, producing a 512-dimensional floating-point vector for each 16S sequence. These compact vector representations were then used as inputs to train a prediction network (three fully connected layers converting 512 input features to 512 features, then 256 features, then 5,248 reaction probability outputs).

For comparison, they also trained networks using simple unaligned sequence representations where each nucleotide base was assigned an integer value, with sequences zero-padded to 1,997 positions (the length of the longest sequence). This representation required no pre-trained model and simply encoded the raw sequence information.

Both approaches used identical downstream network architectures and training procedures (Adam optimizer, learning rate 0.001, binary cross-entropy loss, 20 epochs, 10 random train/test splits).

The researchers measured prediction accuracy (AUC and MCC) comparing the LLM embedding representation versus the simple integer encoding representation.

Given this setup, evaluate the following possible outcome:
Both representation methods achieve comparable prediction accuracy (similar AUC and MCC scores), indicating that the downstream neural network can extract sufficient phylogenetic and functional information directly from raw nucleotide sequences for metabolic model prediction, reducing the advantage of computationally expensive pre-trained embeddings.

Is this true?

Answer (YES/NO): NO